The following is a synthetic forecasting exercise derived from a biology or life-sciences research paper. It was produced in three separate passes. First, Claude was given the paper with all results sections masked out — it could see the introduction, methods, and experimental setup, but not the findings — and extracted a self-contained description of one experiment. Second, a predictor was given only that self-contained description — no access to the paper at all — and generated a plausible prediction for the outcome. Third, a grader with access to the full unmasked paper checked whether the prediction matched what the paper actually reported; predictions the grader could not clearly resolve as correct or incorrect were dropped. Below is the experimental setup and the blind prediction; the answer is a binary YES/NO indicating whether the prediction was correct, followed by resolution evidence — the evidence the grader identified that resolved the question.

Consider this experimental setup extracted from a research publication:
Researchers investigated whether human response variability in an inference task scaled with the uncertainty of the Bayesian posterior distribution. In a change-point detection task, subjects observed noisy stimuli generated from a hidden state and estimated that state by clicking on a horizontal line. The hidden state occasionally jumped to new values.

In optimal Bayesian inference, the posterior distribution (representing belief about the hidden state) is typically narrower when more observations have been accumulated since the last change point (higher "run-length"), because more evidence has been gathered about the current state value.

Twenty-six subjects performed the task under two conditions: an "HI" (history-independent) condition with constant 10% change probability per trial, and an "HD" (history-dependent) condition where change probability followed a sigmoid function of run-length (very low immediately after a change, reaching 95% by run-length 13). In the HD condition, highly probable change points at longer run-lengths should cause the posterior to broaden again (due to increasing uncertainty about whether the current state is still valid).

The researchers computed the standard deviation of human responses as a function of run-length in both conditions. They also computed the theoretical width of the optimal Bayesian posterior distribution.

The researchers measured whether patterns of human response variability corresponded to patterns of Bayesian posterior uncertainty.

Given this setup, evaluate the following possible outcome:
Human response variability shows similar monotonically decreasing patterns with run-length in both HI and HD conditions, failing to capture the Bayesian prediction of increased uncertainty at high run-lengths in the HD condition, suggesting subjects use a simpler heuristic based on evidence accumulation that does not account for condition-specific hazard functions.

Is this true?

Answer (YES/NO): NO